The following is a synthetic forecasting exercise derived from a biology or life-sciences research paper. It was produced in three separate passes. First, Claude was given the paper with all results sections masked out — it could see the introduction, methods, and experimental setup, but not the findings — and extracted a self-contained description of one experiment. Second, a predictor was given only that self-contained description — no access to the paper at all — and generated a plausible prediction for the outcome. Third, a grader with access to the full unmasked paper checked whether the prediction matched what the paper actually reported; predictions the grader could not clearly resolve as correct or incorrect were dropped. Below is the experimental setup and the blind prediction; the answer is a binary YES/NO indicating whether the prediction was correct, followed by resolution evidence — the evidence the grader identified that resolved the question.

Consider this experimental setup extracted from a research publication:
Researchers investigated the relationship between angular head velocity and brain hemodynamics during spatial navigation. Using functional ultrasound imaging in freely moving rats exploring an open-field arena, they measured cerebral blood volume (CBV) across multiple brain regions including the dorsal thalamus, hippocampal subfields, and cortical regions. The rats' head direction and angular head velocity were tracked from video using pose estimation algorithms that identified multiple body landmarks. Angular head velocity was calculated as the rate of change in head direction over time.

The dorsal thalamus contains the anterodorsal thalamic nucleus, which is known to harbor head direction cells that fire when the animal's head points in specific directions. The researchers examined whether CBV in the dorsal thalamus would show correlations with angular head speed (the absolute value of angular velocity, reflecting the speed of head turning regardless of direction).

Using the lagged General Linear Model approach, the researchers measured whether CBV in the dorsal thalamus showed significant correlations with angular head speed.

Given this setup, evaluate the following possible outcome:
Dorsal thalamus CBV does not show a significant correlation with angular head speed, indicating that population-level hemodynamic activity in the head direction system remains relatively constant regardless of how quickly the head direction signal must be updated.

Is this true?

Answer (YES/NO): NO